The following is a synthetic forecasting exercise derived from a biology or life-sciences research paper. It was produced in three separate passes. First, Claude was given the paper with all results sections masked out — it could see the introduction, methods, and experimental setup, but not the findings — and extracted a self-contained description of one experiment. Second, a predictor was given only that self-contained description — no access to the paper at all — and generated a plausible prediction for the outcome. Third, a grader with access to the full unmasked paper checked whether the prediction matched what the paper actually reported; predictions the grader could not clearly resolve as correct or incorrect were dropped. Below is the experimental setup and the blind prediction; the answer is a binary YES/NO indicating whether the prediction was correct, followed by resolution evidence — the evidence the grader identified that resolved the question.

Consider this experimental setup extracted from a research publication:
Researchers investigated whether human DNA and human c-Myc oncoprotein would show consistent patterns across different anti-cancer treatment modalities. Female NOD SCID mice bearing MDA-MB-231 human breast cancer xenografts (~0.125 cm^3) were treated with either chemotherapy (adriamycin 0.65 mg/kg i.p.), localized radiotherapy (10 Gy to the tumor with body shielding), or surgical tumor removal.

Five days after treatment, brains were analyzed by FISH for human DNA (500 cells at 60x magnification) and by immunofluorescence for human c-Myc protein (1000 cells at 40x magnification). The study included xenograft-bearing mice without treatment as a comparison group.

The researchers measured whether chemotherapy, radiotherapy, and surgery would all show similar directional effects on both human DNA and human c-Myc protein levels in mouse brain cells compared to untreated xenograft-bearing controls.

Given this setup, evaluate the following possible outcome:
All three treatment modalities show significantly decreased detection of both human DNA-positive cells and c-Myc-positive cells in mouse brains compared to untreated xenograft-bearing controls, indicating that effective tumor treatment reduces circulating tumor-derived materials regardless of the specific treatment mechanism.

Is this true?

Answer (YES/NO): NO